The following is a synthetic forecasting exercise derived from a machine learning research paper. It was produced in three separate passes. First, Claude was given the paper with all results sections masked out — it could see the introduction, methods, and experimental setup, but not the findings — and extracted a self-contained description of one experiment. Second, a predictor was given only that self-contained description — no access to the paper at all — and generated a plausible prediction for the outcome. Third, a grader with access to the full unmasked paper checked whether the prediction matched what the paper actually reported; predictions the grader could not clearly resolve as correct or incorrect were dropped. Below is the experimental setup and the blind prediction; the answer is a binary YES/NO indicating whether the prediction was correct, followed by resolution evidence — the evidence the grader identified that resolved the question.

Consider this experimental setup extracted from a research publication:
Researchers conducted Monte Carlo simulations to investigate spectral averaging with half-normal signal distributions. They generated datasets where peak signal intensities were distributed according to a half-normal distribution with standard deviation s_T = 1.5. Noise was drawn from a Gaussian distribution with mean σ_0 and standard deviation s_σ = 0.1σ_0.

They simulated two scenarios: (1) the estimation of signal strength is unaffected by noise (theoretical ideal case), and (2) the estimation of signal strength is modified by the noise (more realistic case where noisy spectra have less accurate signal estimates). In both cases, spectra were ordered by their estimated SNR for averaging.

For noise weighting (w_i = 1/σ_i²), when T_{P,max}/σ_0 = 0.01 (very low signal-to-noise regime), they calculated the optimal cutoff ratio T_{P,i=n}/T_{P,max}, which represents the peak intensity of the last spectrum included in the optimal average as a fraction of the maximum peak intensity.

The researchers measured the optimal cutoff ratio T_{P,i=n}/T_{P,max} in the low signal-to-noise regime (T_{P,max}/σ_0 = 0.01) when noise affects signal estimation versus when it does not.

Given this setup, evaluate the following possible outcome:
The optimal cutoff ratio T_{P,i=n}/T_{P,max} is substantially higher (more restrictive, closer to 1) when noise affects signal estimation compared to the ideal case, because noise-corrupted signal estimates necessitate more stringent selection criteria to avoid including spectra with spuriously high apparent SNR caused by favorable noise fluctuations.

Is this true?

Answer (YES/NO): YES